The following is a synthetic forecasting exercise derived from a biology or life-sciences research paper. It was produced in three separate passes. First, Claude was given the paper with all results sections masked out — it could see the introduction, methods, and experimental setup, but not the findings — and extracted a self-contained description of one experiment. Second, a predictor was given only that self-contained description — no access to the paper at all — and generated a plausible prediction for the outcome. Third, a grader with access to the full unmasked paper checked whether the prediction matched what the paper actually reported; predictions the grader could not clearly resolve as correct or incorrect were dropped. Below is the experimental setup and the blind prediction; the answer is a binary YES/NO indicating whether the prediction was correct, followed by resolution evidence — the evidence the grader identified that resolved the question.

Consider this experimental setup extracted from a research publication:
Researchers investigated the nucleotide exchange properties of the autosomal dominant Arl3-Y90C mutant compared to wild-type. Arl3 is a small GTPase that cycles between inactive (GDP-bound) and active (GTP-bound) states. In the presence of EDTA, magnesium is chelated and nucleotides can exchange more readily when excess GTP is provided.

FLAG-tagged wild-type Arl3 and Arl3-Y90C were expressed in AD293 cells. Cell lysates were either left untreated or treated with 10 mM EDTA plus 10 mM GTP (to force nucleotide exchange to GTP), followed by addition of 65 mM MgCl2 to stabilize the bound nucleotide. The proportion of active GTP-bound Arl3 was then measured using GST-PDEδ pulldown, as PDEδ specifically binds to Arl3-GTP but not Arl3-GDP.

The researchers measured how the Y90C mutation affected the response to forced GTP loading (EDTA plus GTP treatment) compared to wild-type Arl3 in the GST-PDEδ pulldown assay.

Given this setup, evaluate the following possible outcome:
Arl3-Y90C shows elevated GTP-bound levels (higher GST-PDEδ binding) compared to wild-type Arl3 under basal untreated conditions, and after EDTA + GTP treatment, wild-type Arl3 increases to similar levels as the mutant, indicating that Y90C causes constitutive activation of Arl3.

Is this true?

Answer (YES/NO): NO